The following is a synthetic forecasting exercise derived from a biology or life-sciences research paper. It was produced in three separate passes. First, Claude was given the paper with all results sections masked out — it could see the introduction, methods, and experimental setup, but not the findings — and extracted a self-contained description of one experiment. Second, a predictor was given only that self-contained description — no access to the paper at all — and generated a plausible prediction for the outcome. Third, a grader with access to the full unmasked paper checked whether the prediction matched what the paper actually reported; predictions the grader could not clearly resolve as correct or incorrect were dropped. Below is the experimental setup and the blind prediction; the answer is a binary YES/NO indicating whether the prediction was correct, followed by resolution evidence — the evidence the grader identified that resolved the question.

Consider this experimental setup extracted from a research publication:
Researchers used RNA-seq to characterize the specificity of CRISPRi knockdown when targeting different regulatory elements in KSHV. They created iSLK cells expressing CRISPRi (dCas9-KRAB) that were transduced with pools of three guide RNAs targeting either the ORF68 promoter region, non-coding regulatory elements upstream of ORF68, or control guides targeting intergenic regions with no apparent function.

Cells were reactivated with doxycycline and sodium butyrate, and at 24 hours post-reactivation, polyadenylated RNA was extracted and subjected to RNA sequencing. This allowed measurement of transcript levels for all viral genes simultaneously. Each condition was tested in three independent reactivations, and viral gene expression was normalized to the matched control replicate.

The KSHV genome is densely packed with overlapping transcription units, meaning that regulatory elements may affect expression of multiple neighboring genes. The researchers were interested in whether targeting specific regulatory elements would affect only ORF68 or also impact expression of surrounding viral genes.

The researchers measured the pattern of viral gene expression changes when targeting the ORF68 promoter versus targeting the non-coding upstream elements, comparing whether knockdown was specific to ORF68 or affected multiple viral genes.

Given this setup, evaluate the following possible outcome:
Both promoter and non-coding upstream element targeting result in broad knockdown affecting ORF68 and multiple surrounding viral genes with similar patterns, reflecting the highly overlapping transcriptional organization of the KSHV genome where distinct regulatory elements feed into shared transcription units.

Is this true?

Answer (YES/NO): NO